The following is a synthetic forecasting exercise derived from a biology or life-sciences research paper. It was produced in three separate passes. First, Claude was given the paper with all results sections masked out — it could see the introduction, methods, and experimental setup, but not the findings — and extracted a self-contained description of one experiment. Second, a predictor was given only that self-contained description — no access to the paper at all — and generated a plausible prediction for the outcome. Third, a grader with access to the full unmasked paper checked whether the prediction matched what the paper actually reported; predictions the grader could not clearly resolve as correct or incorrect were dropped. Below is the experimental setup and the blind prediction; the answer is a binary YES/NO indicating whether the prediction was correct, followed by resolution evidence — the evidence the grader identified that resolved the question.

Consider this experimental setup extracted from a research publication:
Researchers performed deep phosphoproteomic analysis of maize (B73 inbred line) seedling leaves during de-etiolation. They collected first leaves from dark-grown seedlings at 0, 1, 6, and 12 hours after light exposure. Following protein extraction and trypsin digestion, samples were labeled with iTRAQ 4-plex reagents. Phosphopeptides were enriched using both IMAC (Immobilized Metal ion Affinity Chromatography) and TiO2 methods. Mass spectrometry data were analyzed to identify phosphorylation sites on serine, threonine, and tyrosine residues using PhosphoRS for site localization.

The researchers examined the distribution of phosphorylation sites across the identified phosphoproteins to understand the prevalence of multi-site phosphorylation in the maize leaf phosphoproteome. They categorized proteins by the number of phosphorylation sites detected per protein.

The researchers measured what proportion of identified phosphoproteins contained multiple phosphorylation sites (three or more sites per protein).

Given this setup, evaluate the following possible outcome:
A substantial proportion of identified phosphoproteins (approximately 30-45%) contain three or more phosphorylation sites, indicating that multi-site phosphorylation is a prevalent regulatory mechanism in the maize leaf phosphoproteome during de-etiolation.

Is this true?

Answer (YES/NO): YES